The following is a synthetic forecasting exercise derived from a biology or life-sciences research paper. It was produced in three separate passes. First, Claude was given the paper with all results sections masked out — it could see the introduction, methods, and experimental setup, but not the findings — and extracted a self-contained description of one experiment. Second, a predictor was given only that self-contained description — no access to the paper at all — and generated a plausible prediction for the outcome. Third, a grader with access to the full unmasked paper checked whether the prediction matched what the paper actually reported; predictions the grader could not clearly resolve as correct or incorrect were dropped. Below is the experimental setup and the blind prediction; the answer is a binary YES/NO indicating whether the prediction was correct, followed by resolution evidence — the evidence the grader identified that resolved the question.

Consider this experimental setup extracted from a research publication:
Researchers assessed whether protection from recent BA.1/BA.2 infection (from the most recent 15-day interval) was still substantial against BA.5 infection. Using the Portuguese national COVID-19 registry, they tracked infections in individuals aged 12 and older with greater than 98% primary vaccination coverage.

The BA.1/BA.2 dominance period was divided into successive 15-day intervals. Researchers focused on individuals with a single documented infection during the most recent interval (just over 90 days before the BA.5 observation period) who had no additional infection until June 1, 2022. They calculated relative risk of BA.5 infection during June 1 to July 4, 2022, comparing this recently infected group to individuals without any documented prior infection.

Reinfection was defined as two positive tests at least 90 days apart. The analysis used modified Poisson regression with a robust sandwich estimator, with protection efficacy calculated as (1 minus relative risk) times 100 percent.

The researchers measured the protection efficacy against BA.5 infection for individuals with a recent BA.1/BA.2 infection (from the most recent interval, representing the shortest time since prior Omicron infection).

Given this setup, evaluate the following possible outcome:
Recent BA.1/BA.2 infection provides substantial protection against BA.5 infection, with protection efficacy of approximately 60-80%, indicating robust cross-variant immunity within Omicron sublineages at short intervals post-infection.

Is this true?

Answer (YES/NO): NO